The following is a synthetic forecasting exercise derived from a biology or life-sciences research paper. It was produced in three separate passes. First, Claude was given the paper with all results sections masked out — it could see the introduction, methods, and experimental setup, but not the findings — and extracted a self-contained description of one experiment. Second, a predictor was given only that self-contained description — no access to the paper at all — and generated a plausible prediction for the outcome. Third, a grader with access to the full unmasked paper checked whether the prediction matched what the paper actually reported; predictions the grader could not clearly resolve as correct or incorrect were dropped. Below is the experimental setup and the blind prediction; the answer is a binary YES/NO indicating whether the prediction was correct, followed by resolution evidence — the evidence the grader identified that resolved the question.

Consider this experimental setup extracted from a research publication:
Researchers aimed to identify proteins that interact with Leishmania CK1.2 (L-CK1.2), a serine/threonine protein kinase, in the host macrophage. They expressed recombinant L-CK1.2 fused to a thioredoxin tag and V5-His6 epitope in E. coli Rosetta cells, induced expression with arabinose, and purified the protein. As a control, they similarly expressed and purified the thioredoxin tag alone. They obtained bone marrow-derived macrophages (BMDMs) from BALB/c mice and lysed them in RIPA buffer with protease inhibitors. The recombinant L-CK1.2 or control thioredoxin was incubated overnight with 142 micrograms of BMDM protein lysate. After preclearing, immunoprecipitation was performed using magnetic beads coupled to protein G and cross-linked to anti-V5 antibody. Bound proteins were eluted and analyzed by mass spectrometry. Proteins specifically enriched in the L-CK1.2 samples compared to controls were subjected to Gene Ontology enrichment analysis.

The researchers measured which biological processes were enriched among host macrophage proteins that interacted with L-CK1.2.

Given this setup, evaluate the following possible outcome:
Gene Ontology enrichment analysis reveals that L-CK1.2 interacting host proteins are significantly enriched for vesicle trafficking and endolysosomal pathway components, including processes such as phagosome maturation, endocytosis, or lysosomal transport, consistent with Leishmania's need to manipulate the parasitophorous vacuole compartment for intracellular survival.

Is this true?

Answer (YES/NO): NO